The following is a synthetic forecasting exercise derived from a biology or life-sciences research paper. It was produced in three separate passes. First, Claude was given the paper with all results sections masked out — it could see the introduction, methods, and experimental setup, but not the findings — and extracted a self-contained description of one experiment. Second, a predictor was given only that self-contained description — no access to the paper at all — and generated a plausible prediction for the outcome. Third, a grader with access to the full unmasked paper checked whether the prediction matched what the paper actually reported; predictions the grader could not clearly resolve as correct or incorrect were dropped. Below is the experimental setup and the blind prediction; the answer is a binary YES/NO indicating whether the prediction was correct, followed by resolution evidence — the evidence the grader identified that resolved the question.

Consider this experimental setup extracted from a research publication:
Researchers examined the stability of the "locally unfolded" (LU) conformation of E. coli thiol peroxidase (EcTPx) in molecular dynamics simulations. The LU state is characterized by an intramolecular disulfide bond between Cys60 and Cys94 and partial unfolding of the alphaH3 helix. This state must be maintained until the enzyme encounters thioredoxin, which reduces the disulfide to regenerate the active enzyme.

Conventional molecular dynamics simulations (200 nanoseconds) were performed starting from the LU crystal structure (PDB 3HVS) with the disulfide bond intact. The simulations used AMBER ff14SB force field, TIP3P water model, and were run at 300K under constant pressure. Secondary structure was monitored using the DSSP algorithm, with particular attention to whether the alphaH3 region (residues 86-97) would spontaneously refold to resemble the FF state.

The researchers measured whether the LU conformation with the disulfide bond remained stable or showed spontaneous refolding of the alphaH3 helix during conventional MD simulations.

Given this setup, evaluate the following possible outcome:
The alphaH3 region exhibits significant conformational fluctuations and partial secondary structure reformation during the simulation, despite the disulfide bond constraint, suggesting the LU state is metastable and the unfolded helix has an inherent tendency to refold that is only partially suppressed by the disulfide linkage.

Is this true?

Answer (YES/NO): NO